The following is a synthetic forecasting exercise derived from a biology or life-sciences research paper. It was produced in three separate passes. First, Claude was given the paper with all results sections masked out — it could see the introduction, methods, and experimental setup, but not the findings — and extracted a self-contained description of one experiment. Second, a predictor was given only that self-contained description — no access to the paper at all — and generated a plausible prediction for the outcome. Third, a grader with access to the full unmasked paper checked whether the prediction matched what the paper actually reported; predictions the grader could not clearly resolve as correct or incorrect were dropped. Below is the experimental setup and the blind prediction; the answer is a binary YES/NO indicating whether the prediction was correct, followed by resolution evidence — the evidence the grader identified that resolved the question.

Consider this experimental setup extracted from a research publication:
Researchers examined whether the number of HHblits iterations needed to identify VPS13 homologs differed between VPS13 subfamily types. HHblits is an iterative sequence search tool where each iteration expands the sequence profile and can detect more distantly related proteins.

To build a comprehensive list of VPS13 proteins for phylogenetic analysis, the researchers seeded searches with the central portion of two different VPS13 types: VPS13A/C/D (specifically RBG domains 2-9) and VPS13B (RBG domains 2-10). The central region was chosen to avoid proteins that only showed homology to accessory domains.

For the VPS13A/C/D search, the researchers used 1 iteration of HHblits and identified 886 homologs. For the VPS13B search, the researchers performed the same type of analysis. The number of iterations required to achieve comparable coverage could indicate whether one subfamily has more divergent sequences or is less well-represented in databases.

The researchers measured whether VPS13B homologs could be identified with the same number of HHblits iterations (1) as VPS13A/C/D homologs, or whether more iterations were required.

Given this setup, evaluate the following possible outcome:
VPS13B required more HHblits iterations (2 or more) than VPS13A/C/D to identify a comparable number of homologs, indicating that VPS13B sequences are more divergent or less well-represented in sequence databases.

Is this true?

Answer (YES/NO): YES